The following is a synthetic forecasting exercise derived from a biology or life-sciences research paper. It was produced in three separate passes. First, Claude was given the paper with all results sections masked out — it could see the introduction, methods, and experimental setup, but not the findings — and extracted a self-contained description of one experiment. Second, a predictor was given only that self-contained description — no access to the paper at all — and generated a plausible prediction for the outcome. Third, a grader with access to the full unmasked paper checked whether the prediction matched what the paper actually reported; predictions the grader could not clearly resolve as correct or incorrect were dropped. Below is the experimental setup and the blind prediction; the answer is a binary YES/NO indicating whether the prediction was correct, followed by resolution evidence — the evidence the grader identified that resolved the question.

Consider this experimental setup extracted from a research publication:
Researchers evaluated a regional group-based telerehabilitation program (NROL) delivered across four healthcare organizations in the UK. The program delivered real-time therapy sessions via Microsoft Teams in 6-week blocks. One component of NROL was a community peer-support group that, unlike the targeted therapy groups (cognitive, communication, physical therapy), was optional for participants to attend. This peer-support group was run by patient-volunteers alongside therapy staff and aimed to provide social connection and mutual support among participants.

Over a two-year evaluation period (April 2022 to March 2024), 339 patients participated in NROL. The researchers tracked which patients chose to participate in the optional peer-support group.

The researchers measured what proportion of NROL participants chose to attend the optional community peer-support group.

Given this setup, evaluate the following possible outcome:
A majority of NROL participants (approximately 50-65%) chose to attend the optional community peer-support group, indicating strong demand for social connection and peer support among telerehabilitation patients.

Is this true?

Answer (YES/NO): YES